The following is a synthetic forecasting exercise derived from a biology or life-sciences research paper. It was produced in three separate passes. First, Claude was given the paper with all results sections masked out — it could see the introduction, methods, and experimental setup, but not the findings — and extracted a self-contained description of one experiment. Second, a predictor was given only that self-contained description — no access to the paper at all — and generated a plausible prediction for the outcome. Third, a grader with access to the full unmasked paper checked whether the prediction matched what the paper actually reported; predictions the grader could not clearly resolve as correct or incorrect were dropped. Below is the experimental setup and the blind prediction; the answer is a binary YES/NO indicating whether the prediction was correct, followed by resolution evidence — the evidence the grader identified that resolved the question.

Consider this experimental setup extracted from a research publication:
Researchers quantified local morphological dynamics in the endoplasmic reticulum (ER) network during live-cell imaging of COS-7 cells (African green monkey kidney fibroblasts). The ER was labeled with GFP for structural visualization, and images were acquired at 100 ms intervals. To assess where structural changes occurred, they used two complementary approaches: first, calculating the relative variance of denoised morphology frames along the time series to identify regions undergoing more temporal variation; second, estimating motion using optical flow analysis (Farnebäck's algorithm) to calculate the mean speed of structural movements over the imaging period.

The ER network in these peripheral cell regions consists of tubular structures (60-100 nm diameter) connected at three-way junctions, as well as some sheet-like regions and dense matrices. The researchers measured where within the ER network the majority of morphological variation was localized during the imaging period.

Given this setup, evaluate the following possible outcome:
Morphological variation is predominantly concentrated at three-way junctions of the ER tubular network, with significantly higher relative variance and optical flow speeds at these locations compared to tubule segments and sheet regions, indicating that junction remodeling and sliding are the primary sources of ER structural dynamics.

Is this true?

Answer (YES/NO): NO